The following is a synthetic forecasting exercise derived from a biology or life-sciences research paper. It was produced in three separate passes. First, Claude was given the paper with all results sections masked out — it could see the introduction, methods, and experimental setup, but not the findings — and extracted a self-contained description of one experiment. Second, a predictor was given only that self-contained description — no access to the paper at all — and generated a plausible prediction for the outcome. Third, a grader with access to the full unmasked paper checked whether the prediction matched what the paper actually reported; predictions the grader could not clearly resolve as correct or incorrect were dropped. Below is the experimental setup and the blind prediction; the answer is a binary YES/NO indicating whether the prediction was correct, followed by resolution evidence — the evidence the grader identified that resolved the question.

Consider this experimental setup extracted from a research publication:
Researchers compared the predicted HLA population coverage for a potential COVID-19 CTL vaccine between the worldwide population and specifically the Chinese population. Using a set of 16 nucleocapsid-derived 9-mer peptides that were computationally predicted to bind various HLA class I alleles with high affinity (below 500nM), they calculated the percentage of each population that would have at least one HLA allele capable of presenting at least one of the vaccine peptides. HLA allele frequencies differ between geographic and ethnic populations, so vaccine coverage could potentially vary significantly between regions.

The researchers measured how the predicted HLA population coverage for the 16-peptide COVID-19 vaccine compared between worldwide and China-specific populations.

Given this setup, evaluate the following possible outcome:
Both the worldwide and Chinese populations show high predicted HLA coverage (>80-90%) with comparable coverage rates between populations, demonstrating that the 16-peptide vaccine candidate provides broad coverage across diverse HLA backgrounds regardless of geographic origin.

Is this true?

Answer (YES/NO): YES